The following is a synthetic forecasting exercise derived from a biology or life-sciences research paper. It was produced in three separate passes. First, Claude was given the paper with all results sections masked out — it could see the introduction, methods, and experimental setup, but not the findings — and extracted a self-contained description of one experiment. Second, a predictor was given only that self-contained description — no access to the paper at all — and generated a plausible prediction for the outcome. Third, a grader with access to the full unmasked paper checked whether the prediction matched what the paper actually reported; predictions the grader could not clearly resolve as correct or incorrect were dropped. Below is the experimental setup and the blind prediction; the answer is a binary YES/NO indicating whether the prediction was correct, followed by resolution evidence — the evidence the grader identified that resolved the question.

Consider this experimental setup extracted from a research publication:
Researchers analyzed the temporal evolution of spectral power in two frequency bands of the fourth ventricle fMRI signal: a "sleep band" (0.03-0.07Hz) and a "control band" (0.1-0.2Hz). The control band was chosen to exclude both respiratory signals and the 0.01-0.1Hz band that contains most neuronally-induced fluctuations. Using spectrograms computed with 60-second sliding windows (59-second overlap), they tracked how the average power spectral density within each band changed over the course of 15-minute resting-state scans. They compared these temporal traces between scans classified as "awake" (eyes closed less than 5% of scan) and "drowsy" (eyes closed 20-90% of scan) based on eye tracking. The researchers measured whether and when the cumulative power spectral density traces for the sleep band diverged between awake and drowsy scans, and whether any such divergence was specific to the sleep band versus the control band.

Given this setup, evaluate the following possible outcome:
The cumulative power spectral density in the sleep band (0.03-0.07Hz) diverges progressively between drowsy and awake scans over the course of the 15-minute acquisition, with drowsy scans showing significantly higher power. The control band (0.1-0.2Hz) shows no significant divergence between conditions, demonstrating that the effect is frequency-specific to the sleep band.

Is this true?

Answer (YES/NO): YES